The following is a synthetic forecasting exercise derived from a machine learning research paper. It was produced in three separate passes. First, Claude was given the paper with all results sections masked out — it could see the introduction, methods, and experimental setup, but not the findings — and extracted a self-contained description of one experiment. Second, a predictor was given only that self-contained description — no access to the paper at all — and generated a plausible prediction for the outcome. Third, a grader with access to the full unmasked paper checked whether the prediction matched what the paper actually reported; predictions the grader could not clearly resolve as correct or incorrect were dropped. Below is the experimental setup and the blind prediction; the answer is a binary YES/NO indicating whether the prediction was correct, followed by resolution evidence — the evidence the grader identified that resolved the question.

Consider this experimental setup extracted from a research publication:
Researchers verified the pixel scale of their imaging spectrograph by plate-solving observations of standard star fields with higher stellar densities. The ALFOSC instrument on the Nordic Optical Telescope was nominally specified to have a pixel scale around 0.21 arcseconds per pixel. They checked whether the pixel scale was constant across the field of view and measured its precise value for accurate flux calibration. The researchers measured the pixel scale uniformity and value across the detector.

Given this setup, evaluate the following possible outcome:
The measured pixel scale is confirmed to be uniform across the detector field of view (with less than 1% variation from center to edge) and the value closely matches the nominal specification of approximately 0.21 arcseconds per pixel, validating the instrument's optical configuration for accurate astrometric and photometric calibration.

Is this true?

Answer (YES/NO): YES